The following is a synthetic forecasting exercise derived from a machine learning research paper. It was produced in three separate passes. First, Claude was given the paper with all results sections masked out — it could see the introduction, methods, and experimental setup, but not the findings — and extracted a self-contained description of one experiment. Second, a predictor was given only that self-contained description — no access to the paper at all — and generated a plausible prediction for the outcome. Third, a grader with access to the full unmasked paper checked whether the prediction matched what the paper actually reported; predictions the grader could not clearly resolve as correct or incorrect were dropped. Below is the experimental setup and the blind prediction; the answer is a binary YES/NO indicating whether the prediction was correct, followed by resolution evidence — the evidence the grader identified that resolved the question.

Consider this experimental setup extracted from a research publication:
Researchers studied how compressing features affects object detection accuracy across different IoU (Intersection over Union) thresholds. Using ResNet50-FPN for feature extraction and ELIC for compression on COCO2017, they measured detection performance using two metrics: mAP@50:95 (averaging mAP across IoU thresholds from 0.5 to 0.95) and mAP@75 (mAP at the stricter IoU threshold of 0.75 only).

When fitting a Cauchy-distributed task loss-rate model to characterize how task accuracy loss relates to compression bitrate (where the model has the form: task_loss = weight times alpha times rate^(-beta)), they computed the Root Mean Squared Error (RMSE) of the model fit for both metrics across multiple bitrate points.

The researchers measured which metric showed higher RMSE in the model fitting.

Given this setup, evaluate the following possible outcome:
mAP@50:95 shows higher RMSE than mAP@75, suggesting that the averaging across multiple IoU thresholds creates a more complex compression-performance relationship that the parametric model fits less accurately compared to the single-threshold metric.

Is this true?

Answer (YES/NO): NO